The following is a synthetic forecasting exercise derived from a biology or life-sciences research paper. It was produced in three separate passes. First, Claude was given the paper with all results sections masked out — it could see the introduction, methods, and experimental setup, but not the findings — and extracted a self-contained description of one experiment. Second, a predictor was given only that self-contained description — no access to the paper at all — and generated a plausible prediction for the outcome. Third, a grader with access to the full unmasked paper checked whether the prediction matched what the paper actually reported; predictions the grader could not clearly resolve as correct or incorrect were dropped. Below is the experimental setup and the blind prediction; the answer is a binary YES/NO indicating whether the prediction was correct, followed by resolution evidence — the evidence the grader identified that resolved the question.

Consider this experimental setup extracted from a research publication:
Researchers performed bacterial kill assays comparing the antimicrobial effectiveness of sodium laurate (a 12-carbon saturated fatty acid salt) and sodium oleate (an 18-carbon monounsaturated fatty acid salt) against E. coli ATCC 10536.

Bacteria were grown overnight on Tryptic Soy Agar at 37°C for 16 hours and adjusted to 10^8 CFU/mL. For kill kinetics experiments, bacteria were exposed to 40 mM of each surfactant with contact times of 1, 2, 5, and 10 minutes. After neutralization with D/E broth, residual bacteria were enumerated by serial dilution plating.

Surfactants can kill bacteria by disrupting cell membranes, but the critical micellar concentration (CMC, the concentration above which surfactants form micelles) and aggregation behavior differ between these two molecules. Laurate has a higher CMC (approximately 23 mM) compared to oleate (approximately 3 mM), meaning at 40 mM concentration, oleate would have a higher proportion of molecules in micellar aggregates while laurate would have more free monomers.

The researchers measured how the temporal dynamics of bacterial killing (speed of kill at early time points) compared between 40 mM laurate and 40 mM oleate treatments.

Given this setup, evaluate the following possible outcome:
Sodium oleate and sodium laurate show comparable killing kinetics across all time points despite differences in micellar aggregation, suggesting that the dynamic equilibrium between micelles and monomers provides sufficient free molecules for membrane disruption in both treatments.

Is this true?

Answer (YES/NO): NO